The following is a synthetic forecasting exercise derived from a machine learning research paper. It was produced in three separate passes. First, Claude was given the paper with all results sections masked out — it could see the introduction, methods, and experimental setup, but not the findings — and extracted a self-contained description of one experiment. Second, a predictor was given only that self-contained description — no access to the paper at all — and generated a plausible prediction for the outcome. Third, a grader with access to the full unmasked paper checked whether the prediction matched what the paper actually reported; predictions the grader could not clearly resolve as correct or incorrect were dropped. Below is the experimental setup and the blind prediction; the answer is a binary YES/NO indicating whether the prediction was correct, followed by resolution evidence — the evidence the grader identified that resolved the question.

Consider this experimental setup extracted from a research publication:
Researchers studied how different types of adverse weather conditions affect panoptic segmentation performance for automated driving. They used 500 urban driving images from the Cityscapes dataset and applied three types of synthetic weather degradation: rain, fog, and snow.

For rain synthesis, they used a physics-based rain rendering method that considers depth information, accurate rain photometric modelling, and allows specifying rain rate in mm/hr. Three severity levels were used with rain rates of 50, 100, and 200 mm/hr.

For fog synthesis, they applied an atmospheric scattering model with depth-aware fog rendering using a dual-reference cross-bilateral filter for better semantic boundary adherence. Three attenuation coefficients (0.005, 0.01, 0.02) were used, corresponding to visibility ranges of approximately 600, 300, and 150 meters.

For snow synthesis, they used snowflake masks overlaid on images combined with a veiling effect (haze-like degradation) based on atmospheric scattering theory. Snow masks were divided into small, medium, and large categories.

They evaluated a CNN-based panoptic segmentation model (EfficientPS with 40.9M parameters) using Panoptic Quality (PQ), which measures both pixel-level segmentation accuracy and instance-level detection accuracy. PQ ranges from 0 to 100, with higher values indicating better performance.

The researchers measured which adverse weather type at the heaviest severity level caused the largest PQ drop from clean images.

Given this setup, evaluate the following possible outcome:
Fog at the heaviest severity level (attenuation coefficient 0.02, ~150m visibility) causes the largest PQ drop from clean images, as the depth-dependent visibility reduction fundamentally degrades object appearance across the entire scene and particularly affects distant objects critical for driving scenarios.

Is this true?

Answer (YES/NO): NO